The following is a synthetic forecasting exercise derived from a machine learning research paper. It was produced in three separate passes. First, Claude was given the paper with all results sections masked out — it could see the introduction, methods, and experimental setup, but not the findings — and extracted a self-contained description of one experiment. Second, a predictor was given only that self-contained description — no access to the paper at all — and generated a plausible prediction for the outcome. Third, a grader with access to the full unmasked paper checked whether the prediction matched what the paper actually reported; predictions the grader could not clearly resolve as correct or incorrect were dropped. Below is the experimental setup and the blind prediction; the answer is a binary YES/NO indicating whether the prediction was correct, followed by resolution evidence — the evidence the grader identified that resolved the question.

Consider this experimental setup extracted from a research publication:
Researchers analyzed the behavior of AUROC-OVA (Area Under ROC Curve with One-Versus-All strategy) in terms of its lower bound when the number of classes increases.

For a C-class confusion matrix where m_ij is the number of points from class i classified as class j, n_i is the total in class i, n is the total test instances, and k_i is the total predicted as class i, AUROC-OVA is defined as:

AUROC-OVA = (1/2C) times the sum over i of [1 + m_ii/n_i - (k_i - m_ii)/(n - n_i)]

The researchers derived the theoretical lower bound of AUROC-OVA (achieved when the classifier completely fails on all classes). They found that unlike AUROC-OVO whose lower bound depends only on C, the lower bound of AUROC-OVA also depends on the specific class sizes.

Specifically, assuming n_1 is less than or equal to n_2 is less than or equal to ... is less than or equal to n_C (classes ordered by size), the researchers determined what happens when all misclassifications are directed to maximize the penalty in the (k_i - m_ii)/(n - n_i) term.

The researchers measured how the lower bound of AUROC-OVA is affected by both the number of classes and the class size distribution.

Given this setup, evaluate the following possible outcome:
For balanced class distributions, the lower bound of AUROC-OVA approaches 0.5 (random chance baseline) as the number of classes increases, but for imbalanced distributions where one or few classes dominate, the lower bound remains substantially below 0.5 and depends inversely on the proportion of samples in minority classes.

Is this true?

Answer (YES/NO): NO